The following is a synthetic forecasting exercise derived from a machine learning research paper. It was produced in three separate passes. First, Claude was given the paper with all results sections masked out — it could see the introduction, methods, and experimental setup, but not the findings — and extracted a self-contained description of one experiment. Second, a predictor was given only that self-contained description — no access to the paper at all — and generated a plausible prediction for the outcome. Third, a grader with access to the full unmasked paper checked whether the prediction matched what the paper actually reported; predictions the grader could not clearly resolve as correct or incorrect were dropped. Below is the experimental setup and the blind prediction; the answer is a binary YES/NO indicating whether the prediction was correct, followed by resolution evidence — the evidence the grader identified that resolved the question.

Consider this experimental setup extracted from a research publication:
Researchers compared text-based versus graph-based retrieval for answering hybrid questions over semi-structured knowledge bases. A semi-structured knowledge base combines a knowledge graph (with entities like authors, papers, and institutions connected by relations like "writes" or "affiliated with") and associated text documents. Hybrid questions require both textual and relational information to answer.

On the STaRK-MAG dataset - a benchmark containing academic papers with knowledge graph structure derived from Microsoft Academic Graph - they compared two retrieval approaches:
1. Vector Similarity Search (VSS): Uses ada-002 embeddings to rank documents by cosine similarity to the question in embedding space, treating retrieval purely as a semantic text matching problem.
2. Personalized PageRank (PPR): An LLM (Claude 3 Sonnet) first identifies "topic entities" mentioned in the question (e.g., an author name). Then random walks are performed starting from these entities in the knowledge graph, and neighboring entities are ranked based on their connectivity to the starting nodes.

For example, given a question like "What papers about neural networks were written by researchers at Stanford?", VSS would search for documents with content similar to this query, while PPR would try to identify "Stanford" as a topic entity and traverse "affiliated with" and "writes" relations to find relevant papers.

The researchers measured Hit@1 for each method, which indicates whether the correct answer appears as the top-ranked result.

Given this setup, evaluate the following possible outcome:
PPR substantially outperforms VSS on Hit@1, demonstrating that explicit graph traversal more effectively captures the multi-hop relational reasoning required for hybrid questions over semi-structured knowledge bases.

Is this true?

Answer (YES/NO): NO